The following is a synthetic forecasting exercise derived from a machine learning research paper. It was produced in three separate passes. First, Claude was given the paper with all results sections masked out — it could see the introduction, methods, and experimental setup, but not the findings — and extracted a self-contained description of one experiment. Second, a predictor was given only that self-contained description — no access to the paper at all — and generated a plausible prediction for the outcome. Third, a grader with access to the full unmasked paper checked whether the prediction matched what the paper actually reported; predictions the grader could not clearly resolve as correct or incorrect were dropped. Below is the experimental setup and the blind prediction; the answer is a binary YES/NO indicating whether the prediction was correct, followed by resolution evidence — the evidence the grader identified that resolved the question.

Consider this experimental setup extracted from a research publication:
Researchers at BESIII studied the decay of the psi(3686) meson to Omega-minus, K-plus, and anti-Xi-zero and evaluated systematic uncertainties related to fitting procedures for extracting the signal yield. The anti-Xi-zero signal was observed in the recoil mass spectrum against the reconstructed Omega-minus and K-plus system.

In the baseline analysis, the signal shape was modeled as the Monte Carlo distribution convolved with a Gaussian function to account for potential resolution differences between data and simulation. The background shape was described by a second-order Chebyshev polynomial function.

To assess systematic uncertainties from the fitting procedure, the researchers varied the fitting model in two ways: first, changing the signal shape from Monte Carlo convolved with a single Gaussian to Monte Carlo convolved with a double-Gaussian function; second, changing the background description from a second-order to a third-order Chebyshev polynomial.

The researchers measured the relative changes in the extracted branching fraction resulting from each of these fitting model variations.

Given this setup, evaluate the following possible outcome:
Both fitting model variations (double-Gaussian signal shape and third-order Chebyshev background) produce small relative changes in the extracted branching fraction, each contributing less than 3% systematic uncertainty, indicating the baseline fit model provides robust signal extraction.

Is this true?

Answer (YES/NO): YES